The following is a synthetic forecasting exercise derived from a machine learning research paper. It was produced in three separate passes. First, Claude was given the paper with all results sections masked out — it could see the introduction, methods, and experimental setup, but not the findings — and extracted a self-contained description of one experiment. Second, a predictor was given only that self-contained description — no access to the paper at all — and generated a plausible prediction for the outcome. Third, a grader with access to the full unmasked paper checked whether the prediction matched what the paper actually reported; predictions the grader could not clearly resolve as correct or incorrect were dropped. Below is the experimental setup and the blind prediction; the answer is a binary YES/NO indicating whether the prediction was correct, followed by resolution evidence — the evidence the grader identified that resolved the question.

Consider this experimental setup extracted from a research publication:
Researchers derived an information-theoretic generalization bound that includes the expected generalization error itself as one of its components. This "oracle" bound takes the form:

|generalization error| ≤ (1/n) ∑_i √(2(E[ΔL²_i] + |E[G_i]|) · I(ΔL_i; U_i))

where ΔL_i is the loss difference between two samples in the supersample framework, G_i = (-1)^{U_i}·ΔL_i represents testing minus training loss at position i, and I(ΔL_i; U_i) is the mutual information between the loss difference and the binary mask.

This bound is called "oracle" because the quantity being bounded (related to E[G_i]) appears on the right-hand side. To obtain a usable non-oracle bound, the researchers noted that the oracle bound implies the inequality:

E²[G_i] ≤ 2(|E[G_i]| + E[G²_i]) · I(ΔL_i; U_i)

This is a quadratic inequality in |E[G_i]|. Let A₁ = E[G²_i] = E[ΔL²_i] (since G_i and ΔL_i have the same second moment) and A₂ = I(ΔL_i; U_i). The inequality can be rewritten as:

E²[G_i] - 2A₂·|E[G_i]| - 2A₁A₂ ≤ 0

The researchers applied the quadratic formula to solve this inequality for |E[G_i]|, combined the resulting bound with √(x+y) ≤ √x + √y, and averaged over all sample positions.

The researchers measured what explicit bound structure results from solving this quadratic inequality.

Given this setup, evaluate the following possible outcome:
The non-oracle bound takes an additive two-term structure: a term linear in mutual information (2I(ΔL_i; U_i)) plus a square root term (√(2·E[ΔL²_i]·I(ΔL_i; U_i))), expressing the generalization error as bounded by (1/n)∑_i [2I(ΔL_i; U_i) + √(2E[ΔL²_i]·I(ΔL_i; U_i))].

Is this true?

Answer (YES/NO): YES